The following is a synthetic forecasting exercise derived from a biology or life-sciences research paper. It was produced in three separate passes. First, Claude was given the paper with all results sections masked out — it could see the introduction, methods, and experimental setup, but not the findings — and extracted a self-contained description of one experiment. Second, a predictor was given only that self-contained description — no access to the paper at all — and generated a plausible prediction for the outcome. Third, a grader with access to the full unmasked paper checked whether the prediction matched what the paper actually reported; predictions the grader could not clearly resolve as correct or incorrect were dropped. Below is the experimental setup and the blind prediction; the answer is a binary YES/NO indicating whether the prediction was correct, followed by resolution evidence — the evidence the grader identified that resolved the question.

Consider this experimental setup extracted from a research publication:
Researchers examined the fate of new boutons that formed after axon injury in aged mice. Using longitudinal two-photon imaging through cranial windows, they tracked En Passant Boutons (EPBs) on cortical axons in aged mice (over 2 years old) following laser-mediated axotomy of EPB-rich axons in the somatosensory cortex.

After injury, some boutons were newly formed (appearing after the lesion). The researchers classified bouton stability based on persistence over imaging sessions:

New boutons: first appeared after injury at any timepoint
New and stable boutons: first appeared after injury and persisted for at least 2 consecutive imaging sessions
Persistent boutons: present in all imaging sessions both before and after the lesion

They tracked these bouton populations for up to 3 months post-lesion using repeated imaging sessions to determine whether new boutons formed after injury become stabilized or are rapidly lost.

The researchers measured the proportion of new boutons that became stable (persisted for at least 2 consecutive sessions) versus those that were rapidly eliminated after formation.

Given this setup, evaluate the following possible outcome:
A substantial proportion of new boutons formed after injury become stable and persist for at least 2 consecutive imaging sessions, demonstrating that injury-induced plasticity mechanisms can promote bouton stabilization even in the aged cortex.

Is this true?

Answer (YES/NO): YES